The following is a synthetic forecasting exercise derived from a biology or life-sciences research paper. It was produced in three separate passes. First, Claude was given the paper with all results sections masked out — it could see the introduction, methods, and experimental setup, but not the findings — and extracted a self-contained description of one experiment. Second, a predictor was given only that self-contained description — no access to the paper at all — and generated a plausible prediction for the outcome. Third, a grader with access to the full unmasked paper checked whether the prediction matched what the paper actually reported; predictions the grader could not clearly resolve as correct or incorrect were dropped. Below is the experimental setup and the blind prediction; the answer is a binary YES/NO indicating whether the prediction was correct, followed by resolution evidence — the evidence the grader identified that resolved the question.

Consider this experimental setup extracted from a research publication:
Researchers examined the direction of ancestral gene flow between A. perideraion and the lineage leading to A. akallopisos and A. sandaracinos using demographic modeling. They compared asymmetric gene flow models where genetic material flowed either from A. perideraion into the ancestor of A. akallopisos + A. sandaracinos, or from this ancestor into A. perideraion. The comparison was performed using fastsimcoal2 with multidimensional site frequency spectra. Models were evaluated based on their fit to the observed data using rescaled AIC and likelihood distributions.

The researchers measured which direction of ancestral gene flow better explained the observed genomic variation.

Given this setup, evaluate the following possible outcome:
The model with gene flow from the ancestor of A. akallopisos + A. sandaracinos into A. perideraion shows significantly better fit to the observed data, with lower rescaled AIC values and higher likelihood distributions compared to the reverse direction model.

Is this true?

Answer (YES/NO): NO